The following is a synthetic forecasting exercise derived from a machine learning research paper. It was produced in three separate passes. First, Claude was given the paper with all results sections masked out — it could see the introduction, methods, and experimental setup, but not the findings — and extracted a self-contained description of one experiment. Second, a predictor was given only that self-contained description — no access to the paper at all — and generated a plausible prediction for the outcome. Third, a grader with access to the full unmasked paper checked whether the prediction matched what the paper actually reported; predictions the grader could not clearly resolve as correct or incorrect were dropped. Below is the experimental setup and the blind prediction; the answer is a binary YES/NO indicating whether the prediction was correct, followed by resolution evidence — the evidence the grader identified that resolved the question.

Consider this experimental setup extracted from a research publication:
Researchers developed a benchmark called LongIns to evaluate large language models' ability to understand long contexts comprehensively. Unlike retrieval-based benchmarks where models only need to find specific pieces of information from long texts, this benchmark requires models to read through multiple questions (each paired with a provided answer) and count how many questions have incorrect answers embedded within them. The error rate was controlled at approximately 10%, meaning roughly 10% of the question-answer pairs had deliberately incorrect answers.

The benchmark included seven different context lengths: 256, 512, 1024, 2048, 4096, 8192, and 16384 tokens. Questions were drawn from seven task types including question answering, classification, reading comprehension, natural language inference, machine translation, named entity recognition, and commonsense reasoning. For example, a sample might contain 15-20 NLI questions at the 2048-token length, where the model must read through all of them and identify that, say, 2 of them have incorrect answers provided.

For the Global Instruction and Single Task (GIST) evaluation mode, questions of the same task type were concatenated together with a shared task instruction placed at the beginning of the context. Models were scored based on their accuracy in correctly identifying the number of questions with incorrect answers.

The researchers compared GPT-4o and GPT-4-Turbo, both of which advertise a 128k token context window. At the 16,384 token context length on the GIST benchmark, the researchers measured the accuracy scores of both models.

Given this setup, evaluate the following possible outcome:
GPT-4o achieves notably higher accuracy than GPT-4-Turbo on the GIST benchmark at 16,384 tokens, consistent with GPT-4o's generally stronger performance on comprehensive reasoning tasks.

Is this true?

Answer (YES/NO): NO